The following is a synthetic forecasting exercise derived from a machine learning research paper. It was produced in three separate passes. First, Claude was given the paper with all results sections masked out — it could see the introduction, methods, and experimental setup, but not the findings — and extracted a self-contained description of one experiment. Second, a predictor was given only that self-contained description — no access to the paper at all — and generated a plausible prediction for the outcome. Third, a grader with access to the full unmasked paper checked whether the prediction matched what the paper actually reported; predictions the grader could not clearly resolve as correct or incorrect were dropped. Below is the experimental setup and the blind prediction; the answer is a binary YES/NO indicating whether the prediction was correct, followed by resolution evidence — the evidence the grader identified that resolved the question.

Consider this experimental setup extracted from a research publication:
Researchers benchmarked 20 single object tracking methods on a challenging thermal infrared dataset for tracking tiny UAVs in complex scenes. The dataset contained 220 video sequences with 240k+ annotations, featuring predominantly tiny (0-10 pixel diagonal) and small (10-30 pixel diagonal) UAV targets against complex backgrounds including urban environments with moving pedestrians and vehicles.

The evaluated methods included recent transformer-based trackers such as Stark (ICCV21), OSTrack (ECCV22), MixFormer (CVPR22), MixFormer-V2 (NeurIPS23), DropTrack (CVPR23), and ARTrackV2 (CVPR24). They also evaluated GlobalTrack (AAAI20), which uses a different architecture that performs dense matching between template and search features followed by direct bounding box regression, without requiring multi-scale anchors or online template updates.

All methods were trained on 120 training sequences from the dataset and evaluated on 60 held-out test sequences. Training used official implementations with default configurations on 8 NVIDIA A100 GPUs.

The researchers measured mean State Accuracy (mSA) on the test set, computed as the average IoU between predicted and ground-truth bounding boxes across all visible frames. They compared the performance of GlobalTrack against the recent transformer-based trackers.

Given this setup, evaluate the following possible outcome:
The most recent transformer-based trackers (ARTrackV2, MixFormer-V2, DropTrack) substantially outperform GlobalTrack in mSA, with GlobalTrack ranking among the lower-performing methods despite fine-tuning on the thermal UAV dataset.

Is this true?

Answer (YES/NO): NO